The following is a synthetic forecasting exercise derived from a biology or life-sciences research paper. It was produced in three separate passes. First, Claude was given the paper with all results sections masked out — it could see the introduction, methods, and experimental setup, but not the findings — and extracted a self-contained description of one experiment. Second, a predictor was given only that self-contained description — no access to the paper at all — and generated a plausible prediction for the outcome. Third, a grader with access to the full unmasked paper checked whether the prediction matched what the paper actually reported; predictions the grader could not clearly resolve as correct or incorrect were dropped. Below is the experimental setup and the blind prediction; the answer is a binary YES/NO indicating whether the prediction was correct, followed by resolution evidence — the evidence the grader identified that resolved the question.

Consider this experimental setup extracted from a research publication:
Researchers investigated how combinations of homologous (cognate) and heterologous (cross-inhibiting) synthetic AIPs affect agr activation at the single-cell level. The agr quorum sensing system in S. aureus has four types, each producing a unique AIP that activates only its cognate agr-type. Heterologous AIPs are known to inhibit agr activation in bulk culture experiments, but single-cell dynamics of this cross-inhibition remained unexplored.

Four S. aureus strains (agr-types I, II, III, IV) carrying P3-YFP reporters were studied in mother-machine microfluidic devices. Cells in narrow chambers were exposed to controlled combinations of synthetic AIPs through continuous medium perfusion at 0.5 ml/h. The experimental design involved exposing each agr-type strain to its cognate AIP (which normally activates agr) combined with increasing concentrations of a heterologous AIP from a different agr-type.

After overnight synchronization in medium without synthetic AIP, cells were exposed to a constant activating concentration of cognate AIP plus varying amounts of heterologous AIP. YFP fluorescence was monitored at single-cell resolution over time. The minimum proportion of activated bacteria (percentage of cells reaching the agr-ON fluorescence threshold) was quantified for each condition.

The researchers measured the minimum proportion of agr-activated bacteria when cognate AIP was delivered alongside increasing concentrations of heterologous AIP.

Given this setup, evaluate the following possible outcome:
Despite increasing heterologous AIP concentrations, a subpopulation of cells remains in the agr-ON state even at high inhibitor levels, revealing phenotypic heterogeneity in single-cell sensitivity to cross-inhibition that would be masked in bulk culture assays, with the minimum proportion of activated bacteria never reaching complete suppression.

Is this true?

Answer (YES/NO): YES